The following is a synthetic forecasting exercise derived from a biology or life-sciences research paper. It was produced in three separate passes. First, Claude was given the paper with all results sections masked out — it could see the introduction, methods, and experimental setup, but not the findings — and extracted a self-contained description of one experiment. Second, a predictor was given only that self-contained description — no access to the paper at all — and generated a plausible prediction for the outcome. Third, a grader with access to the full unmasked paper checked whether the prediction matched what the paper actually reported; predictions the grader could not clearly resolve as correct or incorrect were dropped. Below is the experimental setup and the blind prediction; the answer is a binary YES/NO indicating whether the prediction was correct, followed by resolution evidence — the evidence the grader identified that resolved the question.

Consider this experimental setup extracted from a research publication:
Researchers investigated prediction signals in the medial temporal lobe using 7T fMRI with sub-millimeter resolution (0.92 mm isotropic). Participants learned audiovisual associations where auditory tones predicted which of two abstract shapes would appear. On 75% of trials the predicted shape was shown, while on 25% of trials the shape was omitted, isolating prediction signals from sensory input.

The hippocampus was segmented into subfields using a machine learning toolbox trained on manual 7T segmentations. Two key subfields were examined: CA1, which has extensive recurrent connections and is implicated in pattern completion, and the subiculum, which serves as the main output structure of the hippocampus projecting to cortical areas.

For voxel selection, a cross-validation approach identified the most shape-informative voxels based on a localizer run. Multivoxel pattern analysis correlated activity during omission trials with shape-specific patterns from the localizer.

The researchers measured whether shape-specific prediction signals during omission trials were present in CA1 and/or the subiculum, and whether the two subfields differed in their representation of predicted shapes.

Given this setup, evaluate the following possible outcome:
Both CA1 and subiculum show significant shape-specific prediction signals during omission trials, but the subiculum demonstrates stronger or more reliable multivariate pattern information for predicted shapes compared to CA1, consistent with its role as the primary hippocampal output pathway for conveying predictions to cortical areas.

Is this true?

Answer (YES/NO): NO